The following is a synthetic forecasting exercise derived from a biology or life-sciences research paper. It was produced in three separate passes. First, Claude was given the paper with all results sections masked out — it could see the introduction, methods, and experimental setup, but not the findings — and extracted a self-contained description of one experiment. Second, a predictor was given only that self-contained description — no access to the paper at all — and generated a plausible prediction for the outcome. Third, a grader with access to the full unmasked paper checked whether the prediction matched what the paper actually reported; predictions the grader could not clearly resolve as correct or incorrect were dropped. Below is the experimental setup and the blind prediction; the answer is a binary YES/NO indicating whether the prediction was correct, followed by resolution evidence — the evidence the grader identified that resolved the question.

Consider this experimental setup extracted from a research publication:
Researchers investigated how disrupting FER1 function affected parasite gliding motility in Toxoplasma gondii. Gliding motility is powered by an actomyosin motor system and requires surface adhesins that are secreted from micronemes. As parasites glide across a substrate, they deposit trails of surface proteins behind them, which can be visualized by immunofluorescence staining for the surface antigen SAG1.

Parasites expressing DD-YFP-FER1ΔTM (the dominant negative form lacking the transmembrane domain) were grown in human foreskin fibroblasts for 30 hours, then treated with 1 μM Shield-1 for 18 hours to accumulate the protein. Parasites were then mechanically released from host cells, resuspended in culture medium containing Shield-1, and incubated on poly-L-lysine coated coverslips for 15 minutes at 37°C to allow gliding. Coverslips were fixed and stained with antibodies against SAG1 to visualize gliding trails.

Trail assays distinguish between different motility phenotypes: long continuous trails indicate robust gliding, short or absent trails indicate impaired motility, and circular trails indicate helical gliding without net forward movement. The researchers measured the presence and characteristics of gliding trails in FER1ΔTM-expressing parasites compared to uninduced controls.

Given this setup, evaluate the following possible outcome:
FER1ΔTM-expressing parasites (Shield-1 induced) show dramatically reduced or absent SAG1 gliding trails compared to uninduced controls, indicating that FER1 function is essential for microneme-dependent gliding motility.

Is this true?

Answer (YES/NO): YES